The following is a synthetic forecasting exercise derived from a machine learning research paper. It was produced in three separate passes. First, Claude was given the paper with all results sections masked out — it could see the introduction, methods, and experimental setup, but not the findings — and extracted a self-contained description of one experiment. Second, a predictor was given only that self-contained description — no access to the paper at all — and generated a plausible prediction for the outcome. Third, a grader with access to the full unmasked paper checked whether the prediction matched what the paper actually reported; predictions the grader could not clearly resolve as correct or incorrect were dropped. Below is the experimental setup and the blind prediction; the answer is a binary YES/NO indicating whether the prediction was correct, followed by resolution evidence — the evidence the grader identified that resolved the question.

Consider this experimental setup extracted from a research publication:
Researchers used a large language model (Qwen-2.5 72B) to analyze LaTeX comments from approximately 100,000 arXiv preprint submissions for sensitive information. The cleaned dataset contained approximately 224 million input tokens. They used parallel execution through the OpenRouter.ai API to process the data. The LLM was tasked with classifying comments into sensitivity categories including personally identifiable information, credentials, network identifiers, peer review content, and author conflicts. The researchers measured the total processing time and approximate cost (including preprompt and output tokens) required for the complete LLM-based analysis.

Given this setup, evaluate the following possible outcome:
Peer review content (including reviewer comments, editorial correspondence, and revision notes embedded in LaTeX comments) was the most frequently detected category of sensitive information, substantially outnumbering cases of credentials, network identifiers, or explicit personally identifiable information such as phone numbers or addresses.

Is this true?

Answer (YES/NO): NO